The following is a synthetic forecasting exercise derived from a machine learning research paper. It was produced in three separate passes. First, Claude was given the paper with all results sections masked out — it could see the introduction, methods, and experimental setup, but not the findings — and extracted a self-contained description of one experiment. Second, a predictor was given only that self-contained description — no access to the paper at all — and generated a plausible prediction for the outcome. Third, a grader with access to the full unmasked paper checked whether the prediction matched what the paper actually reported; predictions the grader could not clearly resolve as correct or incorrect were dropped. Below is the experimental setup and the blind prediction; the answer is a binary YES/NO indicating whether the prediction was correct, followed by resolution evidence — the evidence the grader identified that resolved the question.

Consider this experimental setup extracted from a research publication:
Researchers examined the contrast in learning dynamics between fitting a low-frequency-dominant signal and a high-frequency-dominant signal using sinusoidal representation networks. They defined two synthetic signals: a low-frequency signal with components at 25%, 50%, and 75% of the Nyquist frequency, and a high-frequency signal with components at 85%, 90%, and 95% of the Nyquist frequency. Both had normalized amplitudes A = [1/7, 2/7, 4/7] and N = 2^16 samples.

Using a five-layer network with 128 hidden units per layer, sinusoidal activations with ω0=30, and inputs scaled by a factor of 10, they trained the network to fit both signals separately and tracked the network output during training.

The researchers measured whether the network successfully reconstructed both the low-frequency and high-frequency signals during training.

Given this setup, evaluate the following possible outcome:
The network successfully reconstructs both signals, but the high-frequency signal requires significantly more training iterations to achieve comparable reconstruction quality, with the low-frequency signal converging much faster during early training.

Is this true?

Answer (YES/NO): NO